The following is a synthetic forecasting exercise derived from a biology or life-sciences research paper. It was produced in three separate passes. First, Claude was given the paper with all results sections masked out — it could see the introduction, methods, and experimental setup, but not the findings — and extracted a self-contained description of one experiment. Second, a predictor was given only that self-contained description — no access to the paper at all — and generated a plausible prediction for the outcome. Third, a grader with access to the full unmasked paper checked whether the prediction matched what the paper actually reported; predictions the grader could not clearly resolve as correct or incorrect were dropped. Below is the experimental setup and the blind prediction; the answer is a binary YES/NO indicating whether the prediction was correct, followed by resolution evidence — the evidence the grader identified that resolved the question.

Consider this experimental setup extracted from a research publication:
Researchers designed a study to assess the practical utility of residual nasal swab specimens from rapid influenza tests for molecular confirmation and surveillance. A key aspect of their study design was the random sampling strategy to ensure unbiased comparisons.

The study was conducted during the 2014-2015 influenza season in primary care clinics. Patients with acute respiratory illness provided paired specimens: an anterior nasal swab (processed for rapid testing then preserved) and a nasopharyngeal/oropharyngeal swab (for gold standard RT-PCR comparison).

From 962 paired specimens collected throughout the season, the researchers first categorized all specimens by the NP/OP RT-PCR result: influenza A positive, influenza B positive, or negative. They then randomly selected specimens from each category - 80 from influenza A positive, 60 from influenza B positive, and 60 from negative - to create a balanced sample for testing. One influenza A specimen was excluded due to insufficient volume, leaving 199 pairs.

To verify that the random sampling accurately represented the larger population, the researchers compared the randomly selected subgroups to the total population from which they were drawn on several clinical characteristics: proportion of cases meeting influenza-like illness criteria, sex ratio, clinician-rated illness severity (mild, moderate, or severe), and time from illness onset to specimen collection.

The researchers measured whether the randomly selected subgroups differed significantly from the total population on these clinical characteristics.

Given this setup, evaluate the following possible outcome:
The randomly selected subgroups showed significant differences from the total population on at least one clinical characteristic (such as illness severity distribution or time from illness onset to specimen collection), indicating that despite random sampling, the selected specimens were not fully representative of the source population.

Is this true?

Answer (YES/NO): NO